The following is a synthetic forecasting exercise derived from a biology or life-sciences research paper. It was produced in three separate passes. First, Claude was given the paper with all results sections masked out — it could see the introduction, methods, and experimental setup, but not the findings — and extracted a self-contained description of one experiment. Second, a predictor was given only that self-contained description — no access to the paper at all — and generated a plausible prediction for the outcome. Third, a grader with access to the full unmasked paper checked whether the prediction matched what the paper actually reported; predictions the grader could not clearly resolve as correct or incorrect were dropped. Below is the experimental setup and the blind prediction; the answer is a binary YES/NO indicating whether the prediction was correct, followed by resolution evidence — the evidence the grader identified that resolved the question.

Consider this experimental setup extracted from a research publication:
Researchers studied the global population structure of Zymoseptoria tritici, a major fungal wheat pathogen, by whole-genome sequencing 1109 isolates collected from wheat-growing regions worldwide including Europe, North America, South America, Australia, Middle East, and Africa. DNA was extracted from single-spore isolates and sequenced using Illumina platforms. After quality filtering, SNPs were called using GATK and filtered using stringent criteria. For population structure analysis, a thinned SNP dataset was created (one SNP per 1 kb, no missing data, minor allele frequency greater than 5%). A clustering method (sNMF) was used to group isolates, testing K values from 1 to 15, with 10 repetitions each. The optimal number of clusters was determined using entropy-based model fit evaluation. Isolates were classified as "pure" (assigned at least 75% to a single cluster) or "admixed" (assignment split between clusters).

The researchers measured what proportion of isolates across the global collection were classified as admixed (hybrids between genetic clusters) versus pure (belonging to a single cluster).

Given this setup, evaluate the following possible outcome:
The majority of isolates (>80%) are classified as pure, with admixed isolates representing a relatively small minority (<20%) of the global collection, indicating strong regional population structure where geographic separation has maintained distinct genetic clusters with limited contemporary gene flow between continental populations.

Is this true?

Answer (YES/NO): YES